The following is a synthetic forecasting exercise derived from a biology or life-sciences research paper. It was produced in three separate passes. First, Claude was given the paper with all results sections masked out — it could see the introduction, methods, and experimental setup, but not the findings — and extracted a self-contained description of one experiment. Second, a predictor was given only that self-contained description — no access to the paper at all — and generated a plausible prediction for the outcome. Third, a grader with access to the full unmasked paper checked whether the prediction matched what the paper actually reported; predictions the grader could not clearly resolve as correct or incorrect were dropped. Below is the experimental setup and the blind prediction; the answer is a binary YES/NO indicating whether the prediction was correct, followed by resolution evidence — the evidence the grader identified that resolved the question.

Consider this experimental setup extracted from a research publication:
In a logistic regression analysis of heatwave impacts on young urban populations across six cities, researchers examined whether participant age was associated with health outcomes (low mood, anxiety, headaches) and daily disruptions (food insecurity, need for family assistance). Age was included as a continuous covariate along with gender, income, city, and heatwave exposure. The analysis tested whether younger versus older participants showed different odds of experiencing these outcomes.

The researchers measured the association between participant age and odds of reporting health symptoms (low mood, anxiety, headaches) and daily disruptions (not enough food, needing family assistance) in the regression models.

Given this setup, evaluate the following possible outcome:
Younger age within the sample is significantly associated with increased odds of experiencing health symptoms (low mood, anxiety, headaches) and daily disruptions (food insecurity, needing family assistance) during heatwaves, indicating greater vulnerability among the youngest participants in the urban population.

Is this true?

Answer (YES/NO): YES